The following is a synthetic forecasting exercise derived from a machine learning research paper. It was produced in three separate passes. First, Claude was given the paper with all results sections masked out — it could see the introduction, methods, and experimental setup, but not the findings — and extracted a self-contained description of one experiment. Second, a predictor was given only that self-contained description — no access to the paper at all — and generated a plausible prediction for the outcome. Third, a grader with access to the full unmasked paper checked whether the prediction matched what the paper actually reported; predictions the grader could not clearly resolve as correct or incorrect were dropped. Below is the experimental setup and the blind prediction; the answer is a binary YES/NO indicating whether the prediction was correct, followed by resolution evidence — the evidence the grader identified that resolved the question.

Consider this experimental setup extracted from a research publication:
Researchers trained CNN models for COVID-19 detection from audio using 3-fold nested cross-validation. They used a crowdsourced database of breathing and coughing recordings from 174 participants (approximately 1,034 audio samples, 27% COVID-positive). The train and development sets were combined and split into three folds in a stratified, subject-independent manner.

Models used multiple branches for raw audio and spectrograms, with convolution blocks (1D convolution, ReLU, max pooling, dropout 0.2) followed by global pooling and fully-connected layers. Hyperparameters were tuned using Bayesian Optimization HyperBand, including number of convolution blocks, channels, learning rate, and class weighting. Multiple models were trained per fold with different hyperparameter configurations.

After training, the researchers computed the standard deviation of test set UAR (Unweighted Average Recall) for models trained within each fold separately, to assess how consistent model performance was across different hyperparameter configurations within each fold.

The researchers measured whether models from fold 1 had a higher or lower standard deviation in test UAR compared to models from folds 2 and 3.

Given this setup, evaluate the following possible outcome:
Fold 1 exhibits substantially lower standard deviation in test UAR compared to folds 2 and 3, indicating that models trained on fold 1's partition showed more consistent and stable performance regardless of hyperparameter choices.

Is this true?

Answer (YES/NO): YES